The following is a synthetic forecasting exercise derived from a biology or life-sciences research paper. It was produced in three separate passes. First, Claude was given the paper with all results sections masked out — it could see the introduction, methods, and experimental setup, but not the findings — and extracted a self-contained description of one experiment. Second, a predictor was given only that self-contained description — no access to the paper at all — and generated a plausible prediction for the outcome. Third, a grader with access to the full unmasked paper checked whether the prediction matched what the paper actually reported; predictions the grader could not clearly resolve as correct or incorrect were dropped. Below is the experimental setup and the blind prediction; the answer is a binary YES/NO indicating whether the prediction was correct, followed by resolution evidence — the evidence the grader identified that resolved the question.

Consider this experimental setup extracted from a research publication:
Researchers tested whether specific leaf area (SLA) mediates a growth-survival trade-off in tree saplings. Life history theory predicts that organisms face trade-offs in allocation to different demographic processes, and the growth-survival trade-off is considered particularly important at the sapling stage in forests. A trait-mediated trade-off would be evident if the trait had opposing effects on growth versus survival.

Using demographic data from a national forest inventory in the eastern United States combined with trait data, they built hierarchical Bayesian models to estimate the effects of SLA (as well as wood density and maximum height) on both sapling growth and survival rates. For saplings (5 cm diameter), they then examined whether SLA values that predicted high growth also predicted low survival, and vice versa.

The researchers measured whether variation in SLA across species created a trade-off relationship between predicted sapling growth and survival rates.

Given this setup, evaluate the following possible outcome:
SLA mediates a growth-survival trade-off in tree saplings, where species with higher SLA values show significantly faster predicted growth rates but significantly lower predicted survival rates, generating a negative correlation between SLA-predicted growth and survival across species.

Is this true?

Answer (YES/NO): NO